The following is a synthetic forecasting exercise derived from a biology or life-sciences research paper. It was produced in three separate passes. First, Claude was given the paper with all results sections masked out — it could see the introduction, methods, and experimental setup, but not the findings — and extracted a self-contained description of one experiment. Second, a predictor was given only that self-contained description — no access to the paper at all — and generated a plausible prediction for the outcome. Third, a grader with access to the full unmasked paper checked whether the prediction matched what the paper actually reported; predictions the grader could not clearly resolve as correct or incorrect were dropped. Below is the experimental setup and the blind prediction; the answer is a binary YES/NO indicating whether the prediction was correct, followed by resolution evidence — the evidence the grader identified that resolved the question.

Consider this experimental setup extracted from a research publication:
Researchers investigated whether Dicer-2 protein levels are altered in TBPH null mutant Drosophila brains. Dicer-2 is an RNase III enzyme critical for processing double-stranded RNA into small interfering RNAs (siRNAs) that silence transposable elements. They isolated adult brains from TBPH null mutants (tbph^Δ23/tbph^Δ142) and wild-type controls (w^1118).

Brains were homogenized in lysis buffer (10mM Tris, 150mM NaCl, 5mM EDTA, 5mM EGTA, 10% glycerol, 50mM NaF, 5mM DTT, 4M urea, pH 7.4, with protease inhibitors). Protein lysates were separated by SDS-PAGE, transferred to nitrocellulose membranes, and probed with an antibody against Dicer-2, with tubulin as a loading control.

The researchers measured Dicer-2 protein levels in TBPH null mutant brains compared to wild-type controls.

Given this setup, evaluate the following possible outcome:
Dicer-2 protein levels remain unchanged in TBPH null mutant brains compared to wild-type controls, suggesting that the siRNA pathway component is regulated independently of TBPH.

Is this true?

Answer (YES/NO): NO